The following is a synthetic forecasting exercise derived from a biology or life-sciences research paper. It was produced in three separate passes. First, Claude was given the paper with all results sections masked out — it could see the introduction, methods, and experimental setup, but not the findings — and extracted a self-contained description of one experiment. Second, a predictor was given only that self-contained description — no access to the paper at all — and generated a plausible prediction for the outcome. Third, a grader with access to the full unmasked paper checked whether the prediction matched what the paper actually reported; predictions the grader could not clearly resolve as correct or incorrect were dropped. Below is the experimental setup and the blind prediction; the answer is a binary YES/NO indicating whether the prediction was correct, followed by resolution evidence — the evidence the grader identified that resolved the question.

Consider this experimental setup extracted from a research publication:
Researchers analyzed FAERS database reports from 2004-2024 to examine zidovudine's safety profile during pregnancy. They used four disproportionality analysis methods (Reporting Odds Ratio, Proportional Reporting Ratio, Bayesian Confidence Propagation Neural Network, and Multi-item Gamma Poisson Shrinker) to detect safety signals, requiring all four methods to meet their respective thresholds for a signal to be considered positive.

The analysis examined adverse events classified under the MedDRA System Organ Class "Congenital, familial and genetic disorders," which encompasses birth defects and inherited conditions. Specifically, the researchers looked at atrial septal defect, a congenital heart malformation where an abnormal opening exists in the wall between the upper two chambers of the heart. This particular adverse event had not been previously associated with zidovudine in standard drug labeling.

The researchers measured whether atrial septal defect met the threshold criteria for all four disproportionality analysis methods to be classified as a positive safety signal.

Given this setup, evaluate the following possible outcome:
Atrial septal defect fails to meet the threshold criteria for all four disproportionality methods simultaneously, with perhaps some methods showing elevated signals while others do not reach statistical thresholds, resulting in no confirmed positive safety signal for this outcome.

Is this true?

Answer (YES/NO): NO